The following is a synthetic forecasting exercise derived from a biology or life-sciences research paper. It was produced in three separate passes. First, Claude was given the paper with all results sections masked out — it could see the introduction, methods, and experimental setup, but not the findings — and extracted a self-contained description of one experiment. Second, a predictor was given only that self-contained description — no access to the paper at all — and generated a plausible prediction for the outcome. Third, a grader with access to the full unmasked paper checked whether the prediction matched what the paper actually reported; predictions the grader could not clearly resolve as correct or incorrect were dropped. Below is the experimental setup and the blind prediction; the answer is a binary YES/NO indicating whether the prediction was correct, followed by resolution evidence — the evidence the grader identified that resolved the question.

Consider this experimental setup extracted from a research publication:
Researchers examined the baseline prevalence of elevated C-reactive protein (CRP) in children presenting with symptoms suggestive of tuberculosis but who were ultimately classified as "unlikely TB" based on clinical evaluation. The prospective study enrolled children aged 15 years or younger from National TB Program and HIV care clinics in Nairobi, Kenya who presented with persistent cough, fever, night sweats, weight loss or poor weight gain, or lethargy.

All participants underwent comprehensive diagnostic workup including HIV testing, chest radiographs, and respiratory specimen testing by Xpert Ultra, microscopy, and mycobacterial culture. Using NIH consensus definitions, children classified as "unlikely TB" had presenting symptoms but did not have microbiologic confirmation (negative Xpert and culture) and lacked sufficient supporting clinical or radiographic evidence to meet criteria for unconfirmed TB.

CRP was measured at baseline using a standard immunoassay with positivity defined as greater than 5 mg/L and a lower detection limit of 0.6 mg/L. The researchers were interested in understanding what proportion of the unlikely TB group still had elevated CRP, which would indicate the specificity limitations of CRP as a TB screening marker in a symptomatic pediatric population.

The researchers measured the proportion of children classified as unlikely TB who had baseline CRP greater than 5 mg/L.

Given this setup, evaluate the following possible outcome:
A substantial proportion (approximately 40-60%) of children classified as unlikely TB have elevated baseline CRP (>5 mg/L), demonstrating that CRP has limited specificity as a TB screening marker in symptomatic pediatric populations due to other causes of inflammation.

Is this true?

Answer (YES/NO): NO